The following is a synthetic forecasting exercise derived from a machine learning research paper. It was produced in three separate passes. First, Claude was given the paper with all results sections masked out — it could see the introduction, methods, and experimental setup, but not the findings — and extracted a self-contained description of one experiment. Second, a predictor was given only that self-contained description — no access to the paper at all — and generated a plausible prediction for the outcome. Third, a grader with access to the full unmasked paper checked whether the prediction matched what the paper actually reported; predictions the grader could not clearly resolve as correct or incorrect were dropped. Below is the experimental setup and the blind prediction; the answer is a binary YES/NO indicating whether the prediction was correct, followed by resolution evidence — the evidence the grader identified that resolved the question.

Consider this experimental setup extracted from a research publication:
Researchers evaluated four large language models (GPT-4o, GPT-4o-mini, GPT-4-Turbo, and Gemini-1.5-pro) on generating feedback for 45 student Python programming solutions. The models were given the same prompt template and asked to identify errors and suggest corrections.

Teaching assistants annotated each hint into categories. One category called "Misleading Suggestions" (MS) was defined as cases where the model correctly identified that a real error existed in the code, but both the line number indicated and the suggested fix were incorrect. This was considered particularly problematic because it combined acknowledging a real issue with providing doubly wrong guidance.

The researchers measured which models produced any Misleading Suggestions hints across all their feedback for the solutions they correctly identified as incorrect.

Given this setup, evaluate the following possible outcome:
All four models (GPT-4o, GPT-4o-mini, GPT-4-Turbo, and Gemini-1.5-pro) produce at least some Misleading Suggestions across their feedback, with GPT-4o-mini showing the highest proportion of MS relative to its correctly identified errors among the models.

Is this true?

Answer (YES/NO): NO